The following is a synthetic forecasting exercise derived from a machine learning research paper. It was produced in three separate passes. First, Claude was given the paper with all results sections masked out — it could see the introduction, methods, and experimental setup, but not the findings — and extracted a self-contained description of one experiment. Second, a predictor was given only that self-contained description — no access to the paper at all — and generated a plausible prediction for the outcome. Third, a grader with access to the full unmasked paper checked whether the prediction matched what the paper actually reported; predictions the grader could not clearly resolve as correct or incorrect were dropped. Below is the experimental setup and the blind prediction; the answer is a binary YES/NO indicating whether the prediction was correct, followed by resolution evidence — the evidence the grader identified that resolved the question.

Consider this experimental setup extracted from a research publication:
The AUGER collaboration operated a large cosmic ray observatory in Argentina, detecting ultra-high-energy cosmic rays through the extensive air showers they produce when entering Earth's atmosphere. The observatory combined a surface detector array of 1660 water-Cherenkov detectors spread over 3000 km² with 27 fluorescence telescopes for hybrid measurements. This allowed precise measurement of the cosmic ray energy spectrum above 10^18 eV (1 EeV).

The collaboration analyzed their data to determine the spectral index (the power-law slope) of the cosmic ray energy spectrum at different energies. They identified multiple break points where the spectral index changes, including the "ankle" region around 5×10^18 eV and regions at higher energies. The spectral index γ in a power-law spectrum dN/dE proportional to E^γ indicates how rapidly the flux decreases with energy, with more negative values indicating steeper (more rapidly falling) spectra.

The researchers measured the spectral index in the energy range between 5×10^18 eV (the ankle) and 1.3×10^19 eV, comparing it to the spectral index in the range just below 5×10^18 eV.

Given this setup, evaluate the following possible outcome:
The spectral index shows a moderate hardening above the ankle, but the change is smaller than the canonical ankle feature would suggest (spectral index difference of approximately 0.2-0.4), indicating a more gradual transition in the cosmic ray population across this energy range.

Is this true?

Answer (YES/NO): NO